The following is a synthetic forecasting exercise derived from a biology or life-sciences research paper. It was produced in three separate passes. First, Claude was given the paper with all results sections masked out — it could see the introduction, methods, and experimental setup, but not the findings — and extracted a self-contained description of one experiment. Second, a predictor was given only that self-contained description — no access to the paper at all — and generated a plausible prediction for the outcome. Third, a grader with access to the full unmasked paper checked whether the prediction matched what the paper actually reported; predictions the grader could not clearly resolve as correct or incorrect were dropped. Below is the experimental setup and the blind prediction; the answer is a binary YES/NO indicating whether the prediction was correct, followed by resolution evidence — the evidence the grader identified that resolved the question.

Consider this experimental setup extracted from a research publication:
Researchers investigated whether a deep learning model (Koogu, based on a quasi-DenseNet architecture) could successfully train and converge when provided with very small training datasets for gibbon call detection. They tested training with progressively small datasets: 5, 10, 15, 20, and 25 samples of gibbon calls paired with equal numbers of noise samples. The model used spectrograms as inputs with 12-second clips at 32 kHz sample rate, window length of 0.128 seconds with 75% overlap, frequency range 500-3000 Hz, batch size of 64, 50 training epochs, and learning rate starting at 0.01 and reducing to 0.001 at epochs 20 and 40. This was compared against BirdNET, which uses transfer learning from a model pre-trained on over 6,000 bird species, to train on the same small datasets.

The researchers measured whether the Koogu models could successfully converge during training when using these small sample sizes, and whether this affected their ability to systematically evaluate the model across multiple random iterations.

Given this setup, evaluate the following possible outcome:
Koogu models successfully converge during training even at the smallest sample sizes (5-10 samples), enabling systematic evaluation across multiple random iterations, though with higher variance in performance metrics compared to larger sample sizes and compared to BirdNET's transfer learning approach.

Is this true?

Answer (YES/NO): NO